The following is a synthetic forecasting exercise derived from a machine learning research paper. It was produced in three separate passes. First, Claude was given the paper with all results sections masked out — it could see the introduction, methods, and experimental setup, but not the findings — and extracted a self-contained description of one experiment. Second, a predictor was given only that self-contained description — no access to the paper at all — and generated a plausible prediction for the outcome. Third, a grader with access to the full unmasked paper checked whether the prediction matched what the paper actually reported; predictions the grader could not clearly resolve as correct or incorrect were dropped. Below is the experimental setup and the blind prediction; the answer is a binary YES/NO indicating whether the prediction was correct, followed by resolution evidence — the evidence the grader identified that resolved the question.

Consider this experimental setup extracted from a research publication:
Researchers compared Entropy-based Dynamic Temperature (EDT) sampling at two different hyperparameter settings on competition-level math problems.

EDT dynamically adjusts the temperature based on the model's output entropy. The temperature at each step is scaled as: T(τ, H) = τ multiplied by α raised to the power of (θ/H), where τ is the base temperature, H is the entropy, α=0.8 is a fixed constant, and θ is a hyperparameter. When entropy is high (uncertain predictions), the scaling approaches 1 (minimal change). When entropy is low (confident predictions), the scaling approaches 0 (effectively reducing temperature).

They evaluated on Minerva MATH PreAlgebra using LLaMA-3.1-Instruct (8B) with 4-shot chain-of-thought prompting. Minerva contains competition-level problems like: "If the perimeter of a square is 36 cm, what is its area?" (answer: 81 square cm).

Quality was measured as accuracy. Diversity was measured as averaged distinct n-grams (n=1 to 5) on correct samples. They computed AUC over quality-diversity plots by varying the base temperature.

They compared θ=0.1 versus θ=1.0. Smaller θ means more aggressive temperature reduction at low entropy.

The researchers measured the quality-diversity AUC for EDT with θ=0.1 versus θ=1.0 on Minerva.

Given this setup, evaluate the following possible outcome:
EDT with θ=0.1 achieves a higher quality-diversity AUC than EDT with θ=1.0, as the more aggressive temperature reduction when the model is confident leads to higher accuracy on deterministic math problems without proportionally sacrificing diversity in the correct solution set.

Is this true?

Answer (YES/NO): NO